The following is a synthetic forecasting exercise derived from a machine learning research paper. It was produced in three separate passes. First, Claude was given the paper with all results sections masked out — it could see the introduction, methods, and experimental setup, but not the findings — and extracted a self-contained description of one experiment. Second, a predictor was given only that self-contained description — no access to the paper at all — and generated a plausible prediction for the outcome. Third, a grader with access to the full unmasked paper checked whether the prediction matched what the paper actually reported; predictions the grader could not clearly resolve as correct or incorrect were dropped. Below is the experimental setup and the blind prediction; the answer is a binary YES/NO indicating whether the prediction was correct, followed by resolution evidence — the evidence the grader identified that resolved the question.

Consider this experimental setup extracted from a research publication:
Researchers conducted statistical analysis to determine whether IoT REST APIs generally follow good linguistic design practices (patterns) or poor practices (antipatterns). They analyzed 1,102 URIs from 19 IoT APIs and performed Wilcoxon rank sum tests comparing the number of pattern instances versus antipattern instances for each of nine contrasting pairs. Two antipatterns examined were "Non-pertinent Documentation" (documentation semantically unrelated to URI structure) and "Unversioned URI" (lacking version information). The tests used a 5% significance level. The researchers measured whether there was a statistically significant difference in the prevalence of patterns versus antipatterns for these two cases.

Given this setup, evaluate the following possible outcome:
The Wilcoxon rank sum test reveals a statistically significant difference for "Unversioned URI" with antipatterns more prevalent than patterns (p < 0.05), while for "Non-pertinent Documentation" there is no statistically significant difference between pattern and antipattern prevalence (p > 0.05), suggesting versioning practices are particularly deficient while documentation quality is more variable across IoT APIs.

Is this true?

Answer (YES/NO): NO